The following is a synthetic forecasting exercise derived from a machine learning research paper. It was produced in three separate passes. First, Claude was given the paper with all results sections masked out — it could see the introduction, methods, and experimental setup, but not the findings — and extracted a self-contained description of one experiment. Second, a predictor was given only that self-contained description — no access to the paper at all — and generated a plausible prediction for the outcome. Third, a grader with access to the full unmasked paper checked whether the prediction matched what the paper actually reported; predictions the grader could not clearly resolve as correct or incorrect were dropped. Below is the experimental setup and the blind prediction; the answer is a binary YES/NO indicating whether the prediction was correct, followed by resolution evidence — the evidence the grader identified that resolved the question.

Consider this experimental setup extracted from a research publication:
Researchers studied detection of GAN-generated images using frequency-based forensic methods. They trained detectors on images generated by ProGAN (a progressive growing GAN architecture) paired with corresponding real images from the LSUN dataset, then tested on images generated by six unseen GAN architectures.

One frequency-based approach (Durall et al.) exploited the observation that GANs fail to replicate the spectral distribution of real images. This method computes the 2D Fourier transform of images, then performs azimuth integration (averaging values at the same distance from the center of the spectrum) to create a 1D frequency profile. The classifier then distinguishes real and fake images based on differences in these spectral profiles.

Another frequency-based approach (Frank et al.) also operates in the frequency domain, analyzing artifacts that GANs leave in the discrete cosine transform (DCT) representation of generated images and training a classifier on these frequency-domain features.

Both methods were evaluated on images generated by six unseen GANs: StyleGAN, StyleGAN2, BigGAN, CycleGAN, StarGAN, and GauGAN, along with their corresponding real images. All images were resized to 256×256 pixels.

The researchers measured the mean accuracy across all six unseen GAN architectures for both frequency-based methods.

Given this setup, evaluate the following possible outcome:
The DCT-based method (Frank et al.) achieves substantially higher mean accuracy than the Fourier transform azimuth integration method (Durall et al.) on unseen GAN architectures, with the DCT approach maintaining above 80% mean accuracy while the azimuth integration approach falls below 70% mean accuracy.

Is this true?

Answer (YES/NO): NO